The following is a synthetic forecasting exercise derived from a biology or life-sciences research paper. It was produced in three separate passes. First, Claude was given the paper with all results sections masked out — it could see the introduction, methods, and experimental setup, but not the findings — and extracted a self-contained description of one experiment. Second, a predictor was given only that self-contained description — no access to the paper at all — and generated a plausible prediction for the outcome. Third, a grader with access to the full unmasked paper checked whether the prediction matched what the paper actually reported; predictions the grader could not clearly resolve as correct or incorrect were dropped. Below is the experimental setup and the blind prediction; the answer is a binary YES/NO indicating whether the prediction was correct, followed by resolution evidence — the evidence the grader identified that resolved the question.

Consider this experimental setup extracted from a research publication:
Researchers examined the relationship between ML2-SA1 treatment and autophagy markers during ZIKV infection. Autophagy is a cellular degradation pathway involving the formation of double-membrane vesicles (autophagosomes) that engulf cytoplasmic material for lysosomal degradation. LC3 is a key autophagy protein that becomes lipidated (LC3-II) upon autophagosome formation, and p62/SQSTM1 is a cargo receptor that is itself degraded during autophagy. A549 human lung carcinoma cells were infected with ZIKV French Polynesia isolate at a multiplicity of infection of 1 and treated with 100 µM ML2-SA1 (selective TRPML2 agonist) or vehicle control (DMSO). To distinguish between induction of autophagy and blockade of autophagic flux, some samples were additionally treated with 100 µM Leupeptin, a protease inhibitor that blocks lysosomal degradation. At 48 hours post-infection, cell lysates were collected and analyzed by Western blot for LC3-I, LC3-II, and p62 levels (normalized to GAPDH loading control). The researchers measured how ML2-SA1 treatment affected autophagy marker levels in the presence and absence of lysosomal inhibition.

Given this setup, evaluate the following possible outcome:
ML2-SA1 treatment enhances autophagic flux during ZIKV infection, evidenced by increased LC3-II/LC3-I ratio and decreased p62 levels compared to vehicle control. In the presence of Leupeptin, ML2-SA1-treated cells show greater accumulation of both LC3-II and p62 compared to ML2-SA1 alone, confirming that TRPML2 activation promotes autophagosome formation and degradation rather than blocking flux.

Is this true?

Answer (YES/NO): NO